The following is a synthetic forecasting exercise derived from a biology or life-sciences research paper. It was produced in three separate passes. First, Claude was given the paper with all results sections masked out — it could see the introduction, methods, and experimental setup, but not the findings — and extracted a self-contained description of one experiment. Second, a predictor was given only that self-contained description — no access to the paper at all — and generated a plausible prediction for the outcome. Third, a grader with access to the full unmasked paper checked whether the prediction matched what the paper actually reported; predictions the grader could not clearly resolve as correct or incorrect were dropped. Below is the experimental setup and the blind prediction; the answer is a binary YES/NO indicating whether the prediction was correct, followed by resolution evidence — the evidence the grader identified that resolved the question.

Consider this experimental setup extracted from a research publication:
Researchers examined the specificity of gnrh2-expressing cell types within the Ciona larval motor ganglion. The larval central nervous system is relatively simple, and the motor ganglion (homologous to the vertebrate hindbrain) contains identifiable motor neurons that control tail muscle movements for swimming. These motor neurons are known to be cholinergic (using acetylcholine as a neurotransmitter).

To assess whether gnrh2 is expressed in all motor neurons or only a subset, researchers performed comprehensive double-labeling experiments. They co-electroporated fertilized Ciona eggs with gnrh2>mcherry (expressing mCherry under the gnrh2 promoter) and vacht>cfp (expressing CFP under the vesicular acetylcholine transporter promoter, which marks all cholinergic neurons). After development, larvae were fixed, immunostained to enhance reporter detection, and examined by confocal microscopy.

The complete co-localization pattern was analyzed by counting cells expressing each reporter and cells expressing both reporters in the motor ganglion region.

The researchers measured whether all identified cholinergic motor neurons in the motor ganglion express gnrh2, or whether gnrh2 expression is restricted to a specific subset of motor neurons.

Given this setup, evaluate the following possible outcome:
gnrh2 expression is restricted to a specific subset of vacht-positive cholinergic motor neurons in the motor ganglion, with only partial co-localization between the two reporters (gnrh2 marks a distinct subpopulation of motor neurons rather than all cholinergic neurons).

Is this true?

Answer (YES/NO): YES